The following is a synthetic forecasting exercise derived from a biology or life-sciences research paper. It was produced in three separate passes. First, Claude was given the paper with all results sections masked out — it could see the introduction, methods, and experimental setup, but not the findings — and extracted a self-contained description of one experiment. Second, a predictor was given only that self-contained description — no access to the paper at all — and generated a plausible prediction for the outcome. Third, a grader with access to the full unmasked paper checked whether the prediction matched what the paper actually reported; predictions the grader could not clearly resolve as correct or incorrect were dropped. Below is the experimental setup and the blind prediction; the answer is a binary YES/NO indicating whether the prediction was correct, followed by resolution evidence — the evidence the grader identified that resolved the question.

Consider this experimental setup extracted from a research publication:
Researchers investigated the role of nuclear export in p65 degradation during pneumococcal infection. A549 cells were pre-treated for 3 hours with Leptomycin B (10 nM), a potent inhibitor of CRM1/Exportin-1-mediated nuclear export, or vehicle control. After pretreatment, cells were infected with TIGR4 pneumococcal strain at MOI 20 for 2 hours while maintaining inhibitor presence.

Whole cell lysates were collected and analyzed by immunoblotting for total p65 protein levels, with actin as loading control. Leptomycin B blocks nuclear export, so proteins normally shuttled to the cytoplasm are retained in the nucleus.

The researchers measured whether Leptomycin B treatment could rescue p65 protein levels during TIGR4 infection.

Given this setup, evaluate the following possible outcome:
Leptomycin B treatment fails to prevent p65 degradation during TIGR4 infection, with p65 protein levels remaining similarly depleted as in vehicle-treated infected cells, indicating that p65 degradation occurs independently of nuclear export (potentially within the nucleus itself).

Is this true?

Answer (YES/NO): NO